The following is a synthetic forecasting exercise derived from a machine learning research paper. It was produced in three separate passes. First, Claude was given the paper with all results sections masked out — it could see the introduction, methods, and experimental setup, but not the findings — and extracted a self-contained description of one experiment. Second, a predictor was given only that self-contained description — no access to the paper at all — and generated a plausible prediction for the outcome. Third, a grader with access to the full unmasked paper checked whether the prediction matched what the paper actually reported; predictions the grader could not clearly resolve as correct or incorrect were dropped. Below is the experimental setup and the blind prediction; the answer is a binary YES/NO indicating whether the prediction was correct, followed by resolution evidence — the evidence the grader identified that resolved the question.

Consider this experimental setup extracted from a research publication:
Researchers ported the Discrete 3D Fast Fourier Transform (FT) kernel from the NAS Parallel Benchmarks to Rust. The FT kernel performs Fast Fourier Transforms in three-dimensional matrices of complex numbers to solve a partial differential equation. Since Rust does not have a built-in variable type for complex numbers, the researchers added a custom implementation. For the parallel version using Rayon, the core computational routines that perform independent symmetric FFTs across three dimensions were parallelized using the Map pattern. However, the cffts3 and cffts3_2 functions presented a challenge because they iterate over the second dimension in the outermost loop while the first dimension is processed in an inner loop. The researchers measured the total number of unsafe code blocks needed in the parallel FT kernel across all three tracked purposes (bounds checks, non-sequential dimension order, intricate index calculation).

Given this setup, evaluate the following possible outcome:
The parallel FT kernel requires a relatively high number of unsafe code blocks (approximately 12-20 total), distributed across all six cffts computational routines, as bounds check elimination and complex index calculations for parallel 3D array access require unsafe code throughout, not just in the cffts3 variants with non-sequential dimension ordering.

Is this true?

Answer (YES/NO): NO